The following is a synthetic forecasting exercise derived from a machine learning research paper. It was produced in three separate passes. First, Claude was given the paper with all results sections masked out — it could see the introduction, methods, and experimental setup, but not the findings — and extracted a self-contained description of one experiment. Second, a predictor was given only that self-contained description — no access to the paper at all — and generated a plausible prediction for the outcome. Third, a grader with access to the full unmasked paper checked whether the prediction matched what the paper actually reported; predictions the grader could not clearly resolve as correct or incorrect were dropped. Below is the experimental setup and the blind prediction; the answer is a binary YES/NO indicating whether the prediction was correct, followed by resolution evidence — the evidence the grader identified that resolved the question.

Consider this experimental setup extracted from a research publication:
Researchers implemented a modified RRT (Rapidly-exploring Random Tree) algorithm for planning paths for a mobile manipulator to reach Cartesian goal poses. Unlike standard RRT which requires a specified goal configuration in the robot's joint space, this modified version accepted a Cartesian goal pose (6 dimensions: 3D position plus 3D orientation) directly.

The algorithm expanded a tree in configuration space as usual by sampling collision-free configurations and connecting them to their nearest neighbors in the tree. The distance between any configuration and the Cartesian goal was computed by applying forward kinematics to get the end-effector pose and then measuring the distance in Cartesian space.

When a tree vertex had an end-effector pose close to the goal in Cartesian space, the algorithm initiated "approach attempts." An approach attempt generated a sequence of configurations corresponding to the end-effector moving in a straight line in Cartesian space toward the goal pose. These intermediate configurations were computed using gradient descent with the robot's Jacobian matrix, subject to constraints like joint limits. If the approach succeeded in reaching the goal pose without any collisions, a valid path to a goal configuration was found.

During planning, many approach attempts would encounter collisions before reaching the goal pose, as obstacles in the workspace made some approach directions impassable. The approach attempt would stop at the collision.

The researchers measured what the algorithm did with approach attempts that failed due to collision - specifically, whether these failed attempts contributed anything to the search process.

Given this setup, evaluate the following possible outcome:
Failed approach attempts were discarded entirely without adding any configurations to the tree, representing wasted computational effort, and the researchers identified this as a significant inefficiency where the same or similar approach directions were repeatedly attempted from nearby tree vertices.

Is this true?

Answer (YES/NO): NO